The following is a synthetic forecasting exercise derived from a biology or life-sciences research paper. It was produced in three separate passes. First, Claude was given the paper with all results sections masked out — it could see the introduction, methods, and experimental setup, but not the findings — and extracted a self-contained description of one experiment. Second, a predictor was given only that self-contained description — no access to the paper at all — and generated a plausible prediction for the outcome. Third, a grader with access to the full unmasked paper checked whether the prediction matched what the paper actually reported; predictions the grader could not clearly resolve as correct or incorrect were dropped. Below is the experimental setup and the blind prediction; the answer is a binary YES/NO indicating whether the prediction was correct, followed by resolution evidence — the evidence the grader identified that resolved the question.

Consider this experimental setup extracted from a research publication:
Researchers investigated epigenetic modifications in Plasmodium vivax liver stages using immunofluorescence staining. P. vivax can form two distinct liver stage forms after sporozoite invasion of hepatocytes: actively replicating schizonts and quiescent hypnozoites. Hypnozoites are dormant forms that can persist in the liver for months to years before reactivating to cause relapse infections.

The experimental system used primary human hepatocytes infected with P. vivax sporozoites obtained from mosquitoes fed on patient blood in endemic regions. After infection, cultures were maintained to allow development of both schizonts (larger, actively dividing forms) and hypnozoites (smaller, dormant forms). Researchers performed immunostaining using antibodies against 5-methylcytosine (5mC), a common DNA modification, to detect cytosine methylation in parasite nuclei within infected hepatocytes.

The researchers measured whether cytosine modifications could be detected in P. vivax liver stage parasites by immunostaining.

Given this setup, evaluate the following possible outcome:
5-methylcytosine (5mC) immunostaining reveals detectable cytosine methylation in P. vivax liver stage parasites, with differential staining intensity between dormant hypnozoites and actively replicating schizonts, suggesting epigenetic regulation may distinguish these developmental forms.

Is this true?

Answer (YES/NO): NO